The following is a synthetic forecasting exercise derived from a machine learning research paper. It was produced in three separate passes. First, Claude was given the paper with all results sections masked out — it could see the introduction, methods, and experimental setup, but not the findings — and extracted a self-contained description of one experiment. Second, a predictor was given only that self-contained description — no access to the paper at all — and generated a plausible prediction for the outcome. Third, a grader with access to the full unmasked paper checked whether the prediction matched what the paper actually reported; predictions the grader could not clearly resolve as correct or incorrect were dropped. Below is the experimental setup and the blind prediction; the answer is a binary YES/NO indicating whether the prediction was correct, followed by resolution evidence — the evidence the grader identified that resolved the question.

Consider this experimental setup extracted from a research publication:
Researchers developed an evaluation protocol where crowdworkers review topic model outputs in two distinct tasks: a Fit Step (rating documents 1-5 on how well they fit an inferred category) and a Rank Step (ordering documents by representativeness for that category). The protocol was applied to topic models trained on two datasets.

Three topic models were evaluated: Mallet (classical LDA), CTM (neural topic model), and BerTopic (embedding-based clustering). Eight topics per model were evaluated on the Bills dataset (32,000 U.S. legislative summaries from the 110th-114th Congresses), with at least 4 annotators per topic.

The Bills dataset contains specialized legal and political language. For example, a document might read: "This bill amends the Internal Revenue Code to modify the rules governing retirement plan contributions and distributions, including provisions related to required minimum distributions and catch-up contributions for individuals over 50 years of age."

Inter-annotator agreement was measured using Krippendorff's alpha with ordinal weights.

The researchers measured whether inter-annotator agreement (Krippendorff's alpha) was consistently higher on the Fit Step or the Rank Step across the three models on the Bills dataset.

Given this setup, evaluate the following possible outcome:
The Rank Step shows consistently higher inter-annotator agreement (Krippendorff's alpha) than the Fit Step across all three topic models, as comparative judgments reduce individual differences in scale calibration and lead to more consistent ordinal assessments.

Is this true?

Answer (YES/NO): YES